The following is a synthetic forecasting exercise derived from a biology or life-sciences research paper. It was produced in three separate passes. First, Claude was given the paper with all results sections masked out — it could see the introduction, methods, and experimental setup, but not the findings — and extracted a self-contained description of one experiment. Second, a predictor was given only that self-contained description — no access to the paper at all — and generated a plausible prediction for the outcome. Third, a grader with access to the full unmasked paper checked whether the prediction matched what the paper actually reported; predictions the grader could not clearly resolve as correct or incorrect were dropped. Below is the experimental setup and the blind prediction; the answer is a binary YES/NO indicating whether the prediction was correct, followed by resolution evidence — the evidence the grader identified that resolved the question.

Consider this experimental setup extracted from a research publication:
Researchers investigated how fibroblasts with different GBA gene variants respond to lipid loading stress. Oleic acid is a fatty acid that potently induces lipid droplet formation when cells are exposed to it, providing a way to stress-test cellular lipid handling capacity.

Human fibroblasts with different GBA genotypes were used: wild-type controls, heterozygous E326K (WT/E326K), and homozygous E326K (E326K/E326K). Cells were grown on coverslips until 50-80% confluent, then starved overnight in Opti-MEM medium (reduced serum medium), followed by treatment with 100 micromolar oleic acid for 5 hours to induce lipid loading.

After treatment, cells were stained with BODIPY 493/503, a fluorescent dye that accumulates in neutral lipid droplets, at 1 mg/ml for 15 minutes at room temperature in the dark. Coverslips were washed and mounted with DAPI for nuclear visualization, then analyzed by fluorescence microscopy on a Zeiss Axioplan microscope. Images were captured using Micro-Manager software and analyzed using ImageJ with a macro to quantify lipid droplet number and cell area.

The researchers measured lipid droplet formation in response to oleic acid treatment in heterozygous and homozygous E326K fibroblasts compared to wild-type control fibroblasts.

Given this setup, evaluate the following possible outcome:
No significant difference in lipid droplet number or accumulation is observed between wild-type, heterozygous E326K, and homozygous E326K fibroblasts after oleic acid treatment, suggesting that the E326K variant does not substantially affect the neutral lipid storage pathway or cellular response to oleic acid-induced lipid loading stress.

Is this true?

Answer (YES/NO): NO